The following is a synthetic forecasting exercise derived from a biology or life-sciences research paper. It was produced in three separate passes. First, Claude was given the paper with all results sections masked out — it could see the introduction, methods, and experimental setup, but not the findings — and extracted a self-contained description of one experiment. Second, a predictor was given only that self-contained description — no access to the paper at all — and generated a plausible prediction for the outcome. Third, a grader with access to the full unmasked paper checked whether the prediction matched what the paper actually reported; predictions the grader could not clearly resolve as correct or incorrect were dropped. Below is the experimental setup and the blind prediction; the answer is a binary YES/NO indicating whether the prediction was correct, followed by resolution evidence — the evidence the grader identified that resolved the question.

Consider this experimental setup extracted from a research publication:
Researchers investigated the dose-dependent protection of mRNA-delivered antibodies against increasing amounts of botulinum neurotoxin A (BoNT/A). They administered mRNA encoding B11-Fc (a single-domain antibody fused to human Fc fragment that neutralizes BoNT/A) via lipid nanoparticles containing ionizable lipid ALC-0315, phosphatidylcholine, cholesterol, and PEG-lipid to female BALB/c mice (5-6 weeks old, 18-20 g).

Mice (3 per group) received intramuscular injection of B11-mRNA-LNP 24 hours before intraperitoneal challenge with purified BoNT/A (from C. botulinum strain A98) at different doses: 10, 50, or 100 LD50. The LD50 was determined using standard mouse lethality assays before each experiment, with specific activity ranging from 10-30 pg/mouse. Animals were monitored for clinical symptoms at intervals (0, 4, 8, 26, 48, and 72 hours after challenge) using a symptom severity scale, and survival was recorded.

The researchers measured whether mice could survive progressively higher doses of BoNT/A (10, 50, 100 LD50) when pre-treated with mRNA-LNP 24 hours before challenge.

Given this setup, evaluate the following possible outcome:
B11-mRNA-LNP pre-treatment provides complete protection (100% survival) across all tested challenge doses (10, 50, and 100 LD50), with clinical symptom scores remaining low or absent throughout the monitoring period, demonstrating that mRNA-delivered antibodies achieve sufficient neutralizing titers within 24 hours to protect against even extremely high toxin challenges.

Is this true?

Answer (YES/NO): NO